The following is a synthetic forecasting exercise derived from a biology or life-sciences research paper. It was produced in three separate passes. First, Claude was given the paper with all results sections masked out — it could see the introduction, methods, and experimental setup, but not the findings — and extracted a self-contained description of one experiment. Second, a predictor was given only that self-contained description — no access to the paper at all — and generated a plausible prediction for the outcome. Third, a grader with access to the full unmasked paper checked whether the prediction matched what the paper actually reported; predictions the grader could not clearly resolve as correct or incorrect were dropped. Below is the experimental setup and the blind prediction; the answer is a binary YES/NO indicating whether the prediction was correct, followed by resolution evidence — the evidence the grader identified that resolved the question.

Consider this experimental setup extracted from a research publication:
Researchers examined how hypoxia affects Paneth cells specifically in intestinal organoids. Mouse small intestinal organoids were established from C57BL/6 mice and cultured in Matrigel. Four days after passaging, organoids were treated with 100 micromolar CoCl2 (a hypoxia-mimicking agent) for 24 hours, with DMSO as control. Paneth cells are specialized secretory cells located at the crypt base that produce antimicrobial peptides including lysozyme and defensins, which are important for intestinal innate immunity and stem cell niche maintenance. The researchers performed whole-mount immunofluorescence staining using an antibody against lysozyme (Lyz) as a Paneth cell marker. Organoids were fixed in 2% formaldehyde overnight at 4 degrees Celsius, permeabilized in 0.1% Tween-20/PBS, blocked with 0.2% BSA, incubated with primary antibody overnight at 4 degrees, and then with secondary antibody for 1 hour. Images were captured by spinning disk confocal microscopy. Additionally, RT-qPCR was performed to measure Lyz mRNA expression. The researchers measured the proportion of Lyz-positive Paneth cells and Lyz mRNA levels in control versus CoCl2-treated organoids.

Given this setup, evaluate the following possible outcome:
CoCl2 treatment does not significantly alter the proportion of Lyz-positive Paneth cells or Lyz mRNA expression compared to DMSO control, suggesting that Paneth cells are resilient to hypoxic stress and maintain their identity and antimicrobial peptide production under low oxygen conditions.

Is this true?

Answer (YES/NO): NO